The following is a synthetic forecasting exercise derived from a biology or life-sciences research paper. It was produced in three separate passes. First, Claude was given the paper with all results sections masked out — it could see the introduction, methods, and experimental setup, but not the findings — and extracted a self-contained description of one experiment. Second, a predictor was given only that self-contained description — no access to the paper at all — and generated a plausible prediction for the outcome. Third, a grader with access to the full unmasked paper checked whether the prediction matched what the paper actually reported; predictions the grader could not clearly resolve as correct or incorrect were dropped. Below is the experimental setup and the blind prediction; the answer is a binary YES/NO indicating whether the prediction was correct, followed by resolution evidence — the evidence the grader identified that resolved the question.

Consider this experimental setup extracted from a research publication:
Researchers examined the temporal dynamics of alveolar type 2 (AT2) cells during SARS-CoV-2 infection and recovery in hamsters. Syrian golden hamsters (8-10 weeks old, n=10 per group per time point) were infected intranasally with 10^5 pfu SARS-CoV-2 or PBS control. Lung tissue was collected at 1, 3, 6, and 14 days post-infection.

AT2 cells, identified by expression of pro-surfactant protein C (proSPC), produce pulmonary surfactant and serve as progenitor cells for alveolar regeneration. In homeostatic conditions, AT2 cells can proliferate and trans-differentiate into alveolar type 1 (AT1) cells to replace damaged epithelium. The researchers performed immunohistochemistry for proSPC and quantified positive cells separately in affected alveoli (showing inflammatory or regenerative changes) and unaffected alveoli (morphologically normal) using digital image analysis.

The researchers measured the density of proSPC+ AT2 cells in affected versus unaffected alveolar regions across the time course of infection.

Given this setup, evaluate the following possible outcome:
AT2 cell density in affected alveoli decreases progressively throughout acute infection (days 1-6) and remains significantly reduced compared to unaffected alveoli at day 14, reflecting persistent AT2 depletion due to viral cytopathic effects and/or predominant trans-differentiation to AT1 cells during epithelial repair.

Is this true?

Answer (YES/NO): NO